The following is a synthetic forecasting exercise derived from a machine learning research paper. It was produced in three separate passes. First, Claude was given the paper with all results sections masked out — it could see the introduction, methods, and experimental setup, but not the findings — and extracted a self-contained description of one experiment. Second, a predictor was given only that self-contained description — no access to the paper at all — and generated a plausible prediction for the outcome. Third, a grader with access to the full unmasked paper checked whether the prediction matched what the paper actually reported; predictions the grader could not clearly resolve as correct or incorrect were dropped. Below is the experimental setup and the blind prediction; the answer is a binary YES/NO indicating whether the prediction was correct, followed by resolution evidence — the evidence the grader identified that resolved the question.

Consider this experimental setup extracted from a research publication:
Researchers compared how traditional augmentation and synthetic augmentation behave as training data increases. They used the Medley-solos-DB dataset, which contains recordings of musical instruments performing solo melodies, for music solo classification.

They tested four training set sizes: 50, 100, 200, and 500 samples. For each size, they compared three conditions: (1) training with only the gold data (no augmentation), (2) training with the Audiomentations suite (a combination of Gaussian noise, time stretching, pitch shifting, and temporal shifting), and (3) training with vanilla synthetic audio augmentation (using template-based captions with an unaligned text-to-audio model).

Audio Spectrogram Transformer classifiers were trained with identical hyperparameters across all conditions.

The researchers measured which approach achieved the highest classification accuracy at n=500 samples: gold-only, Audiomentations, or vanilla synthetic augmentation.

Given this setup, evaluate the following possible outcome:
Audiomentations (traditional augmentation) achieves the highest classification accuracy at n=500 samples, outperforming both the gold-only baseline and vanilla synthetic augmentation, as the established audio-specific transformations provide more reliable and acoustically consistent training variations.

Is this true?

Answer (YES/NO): YES